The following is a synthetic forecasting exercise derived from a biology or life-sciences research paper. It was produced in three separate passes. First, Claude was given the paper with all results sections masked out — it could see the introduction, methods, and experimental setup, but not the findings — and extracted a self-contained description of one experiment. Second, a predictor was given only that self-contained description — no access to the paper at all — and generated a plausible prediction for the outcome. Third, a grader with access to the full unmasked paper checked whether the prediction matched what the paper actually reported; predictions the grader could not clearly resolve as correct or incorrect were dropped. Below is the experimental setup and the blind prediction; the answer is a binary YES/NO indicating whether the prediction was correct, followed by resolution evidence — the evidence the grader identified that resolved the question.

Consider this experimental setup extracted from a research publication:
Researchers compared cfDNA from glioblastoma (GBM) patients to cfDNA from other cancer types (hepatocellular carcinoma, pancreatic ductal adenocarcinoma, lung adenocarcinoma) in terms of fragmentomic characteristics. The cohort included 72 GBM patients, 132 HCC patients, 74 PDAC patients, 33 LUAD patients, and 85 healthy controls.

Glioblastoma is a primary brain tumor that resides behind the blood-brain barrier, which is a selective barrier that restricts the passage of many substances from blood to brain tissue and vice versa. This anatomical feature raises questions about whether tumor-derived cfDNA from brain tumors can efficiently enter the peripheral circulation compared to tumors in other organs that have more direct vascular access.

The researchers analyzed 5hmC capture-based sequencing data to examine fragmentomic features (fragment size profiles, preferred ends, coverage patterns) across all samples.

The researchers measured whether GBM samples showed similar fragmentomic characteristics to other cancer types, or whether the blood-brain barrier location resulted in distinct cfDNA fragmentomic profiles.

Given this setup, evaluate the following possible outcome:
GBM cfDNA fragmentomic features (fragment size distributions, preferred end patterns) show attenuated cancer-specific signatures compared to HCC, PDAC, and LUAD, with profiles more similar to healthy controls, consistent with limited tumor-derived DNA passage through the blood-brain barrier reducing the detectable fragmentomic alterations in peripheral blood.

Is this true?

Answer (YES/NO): NO